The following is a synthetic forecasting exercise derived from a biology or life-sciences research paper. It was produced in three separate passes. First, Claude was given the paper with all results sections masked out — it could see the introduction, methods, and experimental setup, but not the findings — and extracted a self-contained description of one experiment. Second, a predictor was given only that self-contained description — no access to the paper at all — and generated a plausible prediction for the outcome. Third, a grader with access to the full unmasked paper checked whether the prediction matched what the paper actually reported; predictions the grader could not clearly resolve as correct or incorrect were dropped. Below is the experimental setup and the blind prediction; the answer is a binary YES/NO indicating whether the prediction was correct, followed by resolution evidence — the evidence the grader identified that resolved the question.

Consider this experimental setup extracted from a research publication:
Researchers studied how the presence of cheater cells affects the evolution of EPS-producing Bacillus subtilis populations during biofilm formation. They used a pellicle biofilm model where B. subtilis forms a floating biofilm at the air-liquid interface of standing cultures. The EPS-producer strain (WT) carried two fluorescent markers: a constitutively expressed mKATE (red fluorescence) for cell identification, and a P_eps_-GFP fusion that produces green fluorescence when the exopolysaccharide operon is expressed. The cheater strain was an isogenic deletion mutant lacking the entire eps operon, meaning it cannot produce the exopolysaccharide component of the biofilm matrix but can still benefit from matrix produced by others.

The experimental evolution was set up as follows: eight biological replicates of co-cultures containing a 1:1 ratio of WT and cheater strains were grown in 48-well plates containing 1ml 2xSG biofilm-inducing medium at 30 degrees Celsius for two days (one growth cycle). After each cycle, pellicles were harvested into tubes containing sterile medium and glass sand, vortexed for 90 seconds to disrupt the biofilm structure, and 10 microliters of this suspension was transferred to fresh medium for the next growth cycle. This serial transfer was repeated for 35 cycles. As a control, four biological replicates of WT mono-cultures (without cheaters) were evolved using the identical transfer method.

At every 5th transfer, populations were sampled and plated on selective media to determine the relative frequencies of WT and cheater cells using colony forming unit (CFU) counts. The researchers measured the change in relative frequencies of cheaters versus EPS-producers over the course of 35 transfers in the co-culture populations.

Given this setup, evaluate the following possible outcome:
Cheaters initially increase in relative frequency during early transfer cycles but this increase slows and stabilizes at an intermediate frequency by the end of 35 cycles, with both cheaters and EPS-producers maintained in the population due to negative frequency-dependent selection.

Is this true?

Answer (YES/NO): NO